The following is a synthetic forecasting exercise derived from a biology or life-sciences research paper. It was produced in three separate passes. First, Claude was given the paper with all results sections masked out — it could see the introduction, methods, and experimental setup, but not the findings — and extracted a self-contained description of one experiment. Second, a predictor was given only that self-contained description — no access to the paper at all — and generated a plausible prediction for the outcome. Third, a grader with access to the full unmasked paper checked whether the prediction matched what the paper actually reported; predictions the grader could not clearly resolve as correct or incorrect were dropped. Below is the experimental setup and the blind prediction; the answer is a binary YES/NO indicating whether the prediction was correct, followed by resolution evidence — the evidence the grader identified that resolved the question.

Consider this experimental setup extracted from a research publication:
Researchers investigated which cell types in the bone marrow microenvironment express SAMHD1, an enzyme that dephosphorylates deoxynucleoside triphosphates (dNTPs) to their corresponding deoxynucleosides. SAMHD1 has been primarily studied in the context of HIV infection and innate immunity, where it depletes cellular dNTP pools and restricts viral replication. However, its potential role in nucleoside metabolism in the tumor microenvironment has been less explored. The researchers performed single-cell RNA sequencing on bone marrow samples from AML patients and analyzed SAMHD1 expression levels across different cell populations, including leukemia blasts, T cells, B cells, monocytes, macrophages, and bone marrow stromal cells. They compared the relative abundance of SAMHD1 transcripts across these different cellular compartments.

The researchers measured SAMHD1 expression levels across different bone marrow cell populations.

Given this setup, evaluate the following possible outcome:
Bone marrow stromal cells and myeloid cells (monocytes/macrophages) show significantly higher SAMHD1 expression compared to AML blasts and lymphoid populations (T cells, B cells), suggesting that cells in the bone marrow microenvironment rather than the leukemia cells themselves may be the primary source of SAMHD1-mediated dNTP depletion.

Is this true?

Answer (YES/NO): NO